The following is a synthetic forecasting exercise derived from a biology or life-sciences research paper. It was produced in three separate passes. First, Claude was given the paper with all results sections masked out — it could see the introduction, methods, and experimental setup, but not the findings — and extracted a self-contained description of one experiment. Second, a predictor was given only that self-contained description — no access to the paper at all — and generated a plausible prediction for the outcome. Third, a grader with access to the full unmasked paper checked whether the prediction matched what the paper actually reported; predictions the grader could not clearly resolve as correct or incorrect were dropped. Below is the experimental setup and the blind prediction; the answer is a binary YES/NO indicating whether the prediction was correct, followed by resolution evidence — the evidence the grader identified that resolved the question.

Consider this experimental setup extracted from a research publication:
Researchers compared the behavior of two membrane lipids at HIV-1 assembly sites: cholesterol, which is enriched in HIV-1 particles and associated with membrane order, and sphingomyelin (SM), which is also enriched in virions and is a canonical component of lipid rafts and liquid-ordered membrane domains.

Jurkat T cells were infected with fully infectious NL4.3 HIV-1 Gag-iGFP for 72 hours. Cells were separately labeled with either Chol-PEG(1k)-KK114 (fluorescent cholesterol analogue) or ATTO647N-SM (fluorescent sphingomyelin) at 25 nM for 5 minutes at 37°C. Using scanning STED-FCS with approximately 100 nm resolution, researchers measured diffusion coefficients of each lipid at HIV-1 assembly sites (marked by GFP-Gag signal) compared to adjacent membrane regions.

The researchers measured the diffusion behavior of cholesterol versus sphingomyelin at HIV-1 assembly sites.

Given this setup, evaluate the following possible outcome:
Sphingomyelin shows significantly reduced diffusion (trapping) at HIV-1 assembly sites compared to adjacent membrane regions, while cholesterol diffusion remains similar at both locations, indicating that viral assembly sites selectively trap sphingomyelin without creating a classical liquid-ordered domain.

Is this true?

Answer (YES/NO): NO